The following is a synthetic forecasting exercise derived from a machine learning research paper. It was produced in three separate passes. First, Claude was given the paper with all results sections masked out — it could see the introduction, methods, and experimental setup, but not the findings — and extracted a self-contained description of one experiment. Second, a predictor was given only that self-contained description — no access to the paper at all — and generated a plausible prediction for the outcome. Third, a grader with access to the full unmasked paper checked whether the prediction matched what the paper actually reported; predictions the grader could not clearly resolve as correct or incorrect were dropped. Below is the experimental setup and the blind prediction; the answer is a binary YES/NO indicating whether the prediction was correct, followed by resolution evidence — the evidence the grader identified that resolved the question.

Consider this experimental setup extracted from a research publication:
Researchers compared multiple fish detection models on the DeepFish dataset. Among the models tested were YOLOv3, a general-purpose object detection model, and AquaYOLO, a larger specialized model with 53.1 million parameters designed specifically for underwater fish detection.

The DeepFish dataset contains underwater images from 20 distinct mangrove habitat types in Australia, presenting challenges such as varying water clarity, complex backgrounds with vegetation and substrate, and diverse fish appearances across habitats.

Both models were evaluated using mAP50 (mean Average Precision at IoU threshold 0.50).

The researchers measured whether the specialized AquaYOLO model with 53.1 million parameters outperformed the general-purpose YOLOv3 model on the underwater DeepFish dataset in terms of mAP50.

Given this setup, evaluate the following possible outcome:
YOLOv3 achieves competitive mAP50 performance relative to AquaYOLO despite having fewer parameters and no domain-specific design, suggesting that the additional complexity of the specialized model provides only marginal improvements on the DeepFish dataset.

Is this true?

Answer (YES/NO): NO